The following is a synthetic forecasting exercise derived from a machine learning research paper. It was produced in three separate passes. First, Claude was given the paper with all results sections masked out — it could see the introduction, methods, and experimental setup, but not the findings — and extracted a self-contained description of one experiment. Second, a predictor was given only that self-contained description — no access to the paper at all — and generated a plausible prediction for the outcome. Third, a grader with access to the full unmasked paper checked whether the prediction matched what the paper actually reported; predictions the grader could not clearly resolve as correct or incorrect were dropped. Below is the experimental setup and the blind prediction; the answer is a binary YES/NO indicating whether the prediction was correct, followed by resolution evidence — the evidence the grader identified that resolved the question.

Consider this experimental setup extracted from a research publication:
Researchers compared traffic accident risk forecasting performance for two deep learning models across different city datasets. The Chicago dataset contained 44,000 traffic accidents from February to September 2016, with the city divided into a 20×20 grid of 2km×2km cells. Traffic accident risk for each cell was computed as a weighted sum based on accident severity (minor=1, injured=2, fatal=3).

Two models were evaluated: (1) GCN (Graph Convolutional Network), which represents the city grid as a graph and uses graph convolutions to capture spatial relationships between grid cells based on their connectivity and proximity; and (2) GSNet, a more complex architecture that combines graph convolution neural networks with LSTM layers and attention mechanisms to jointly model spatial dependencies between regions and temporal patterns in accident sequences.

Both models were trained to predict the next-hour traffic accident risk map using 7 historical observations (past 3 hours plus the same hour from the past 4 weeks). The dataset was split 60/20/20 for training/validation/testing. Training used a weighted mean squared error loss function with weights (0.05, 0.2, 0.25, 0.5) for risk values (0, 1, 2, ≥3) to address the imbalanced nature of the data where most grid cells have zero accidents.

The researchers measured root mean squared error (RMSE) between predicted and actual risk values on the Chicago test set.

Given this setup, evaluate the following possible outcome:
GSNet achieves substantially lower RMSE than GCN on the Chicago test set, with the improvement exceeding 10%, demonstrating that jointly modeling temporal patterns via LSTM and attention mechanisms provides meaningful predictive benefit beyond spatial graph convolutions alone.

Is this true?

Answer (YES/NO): NO